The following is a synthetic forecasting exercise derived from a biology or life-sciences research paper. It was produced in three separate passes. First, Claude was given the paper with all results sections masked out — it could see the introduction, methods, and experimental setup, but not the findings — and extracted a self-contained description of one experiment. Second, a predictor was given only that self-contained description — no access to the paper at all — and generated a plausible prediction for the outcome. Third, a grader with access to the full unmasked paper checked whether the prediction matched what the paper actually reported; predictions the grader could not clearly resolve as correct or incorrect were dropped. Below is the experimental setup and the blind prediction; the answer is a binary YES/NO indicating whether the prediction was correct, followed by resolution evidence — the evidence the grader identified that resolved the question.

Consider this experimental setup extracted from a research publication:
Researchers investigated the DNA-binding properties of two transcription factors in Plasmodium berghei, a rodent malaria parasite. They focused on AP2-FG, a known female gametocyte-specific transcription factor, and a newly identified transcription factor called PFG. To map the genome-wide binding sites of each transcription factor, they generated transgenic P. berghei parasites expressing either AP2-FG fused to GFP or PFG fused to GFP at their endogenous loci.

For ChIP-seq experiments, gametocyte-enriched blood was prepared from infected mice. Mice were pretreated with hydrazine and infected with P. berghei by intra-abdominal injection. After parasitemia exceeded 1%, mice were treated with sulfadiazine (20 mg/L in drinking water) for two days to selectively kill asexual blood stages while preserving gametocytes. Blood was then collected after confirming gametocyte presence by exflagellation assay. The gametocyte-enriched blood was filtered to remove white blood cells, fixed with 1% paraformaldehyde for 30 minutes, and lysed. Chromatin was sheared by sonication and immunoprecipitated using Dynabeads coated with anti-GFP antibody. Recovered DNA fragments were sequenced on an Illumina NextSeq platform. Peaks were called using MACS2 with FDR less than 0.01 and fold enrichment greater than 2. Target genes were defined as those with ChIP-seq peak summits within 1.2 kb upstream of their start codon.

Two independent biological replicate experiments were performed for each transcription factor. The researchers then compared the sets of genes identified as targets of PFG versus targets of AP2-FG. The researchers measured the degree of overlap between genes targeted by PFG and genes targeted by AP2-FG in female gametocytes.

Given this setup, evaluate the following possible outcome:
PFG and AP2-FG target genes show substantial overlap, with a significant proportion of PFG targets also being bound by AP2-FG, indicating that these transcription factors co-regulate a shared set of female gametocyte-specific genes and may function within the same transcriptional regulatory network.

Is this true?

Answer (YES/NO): YES